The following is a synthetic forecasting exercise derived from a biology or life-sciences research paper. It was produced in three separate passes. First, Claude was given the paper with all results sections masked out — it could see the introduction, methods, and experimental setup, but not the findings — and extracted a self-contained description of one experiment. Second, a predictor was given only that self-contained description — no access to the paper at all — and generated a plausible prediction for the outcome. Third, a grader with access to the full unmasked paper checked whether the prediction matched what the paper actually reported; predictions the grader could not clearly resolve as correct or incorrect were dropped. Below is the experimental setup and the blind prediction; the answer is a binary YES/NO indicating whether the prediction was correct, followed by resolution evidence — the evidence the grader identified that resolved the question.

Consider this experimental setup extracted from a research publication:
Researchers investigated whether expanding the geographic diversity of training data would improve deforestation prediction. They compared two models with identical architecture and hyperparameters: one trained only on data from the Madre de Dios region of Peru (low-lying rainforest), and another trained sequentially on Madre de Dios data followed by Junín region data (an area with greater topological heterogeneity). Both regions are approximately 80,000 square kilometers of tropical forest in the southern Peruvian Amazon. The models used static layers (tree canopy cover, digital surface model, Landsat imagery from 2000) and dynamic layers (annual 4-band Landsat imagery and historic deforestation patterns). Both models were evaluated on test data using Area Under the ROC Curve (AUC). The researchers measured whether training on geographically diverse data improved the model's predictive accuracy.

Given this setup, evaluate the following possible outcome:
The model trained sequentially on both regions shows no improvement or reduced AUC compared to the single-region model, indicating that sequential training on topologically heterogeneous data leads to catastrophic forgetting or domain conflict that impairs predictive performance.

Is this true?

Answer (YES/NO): NO